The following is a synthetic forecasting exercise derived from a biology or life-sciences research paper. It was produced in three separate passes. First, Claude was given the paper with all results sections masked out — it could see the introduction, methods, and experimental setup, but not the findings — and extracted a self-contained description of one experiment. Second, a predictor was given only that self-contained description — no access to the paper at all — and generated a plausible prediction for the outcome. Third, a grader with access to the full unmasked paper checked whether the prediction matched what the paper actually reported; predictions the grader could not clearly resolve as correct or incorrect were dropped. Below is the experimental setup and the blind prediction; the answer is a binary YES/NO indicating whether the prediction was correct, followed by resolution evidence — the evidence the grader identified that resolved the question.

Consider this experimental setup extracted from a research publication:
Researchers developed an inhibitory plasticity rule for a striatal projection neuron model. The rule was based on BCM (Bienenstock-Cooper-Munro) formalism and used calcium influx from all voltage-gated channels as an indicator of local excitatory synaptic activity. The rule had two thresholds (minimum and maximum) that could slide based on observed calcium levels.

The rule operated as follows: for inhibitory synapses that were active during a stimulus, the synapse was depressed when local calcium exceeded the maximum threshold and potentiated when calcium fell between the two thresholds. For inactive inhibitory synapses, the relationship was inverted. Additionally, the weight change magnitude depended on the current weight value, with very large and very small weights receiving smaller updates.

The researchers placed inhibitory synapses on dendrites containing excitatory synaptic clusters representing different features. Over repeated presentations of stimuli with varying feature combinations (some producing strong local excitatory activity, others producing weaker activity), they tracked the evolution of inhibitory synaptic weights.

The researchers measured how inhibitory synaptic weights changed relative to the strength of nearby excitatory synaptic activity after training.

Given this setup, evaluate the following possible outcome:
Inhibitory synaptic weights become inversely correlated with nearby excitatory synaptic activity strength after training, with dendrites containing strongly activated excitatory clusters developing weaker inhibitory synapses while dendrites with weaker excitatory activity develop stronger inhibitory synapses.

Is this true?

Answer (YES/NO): YES